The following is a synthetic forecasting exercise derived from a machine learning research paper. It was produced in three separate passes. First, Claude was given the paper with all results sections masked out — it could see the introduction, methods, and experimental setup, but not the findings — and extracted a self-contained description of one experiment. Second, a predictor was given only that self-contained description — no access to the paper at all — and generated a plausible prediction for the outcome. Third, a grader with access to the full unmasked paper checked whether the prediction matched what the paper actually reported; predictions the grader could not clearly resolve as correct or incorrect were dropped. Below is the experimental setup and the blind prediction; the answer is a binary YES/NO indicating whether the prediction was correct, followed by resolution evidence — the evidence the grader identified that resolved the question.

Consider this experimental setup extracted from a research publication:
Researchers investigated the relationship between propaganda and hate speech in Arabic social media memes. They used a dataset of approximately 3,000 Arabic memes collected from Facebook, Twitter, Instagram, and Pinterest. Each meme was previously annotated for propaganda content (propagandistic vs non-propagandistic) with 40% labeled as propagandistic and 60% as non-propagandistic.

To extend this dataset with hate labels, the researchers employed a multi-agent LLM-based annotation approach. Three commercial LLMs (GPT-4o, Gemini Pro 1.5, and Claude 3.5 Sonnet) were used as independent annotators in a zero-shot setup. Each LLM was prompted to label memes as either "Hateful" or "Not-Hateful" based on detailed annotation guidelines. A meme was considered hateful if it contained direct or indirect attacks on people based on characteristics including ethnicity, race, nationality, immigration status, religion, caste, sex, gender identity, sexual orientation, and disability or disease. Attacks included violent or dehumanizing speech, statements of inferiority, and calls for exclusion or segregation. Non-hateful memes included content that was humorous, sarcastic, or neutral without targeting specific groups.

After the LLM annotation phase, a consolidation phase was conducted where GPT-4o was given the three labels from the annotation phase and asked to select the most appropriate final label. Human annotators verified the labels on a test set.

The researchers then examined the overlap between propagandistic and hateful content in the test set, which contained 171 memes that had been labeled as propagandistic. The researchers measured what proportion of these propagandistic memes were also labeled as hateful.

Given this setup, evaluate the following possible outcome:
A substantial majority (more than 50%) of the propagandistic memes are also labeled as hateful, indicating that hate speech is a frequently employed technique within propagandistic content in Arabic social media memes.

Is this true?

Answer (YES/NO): NO